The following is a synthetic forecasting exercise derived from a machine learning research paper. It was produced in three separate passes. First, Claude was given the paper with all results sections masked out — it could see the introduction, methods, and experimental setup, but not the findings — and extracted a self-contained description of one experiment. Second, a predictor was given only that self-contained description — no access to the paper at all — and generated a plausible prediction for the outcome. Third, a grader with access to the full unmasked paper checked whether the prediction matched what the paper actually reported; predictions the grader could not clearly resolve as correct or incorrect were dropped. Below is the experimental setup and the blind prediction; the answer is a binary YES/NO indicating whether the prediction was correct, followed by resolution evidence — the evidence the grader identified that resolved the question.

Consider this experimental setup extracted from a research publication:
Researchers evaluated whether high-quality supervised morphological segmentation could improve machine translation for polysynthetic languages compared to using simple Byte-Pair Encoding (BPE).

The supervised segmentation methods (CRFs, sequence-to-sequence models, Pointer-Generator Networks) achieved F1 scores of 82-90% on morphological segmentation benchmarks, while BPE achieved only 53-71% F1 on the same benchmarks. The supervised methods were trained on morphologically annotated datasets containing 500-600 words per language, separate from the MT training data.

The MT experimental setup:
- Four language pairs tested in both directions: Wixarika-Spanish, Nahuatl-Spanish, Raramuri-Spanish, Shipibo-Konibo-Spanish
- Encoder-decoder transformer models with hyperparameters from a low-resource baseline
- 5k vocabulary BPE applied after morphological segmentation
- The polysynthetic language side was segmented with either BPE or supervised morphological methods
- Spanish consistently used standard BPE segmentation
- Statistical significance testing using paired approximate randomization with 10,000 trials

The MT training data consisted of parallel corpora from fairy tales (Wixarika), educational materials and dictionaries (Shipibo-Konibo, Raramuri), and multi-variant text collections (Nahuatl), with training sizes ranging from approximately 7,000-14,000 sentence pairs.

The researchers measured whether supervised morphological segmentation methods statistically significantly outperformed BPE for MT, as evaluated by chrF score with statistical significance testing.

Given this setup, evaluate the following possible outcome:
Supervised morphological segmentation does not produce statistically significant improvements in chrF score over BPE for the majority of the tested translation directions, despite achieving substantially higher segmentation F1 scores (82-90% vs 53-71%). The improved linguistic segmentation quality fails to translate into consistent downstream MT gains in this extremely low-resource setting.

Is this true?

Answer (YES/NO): YES